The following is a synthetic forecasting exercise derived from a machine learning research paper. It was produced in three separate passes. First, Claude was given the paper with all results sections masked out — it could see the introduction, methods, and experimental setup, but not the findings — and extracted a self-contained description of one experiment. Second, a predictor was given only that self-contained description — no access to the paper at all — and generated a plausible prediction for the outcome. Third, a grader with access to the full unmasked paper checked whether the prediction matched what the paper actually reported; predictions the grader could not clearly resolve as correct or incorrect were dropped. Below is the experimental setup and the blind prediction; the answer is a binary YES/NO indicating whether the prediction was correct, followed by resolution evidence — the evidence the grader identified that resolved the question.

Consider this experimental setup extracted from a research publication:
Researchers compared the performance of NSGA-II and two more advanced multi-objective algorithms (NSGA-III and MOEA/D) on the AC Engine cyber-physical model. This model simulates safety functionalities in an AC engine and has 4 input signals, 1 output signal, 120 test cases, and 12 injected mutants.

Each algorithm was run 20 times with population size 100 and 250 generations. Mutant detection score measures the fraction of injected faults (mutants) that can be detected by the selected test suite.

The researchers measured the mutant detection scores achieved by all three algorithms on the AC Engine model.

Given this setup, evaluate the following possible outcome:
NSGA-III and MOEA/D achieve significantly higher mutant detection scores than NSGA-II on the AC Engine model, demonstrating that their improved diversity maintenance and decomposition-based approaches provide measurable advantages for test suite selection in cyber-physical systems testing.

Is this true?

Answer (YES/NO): NO